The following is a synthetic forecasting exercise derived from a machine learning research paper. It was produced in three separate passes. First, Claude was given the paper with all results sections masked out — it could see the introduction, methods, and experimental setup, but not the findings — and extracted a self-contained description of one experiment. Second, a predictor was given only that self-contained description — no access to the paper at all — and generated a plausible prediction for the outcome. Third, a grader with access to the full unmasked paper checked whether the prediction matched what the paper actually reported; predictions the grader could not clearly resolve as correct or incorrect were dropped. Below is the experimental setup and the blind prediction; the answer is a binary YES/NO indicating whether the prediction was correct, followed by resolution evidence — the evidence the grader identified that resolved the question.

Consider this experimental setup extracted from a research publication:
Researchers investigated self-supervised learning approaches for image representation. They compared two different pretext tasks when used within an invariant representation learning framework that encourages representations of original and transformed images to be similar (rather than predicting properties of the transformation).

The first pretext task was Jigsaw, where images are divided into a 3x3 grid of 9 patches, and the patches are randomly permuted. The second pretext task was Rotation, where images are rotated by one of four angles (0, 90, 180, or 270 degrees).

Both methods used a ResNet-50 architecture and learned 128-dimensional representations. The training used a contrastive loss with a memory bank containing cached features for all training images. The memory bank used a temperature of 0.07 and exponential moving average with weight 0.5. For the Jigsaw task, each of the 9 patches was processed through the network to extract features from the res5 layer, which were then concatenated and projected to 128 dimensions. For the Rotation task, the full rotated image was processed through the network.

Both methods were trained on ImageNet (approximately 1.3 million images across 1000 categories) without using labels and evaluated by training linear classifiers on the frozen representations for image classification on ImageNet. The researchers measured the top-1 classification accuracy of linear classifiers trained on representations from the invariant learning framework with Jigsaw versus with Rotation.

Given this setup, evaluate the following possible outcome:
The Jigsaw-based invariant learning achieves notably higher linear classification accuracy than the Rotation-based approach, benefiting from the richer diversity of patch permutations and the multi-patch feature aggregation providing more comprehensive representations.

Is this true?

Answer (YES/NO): NO